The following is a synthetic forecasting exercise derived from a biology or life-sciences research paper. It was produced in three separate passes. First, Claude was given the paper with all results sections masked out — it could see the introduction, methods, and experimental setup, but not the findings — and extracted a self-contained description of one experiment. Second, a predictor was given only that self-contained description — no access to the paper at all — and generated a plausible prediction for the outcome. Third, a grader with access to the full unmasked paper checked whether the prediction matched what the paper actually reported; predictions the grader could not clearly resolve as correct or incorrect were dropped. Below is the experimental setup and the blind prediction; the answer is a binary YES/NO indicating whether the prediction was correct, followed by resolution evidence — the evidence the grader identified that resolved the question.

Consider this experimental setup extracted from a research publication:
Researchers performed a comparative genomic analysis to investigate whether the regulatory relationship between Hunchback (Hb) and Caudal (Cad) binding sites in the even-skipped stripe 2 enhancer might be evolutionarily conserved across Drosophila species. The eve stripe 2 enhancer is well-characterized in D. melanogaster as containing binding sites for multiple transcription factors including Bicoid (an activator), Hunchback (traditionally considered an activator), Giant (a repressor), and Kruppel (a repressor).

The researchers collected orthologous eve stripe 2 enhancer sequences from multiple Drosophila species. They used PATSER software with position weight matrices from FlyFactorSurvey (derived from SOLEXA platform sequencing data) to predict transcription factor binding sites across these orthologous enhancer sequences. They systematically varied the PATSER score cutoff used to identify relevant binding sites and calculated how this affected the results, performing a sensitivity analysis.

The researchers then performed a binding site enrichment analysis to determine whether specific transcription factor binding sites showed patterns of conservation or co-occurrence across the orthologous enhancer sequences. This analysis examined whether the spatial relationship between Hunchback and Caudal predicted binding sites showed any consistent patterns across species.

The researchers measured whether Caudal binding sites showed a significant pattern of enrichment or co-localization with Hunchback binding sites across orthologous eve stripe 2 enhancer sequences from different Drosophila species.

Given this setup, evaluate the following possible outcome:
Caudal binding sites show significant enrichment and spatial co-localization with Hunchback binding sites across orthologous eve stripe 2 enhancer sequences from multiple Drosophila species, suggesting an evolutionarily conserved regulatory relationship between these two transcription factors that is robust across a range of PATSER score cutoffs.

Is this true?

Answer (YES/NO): NO